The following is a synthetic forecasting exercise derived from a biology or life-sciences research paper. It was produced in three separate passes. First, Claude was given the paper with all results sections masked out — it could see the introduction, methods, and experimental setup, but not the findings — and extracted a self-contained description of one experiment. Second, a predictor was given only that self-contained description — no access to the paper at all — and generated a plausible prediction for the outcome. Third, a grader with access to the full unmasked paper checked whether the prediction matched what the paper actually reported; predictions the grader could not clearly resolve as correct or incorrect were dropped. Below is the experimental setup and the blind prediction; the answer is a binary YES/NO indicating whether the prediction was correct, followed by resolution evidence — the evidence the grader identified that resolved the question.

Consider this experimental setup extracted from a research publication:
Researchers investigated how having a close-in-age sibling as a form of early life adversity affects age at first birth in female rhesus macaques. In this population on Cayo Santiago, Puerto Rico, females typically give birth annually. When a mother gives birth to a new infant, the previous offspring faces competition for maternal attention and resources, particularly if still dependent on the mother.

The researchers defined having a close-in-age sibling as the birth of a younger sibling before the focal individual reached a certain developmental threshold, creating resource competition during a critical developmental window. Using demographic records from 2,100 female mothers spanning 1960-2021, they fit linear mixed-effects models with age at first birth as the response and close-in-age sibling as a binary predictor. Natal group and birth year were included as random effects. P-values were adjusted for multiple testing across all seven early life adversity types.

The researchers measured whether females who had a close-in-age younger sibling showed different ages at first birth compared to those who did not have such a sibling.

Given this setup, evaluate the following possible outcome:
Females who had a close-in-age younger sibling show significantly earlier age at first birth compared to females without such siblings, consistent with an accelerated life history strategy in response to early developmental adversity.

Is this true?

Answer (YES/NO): NO